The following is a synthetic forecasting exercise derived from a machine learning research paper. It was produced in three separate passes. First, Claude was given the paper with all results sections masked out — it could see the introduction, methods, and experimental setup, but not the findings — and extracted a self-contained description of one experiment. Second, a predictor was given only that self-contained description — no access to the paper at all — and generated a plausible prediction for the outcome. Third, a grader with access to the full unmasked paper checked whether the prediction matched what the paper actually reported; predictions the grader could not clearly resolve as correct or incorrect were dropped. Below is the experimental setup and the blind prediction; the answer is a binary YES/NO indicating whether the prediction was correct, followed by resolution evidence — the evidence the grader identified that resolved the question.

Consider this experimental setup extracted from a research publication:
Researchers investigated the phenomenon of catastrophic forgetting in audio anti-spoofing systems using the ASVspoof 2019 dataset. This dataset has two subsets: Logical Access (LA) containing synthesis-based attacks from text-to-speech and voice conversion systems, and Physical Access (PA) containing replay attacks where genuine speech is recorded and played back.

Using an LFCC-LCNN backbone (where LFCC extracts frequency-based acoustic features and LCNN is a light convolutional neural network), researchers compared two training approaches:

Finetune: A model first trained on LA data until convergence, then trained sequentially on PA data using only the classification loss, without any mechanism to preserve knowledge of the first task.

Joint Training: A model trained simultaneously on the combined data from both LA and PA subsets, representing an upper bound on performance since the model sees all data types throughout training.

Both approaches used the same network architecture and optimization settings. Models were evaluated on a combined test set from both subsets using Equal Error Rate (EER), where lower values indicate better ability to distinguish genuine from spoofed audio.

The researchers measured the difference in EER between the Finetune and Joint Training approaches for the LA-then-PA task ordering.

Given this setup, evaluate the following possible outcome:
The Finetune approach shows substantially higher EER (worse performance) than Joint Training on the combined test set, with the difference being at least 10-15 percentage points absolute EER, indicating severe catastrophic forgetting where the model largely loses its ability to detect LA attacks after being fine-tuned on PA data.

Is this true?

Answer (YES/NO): YES